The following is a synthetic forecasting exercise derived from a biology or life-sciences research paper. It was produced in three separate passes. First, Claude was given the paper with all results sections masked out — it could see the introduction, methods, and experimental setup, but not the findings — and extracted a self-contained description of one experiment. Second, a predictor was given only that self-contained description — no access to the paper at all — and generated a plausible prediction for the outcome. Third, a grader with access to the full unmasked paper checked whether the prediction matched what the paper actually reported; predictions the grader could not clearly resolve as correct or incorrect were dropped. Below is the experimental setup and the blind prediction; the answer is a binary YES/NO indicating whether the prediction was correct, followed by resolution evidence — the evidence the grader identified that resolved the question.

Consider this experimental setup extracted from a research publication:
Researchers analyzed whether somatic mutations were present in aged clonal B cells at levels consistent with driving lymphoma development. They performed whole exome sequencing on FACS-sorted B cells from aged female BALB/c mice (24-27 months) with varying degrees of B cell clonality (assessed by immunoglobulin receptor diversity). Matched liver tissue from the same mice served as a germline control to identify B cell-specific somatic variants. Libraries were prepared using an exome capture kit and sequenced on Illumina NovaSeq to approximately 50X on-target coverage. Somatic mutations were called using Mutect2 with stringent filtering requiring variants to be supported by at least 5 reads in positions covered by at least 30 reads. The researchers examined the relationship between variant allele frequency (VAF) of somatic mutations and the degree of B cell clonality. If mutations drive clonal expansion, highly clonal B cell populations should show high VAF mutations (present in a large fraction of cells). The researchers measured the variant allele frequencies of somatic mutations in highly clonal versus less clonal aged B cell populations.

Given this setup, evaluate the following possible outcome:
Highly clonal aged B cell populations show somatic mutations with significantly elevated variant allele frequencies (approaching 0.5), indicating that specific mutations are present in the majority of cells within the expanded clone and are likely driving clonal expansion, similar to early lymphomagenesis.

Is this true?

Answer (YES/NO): YES